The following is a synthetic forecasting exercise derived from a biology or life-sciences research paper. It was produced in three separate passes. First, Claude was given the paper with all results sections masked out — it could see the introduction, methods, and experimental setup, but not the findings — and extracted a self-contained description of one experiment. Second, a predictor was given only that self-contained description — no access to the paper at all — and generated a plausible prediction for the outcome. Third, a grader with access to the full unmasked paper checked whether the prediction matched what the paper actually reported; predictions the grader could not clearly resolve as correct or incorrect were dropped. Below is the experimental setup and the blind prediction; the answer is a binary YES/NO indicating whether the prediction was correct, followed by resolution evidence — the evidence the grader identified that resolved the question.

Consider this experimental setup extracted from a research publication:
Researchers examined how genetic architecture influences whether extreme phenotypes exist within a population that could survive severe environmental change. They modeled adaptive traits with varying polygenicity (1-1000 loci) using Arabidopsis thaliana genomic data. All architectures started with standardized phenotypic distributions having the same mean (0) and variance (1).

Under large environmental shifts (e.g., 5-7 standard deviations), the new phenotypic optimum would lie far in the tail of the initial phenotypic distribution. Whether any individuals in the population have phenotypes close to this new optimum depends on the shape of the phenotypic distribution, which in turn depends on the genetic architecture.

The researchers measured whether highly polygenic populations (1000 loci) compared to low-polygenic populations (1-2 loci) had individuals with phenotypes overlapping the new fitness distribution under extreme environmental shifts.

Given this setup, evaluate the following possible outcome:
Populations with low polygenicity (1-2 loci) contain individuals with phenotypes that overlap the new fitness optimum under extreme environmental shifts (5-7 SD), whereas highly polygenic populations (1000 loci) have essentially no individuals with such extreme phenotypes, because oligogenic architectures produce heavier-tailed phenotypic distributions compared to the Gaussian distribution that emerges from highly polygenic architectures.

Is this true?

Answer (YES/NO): YES